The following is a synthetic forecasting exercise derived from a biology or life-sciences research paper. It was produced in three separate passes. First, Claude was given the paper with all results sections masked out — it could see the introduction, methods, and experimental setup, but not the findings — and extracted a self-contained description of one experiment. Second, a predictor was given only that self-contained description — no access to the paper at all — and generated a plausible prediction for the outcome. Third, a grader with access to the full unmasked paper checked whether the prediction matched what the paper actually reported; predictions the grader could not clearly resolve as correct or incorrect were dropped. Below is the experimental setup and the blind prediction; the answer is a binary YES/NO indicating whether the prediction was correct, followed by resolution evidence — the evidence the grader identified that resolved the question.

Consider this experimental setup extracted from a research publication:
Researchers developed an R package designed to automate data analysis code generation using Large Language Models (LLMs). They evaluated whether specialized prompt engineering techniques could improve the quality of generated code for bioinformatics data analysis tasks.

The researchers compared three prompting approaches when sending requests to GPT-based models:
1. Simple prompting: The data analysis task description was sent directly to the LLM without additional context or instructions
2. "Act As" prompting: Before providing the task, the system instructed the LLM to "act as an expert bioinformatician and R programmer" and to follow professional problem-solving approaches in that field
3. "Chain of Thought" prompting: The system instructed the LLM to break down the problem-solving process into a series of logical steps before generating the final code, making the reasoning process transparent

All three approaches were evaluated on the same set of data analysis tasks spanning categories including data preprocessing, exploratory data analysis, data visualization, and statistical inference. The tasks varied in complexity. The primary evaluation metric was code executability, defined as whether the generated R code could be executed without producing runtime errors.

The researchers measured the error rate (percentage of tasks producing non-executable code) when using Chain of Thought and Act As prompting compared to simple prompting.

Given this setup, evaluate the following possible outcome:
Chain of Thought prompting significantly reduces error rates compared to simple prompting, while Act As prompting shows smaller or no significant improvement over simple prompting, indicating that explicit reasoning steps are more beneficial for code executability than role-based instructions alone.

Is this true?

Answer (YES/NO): NO